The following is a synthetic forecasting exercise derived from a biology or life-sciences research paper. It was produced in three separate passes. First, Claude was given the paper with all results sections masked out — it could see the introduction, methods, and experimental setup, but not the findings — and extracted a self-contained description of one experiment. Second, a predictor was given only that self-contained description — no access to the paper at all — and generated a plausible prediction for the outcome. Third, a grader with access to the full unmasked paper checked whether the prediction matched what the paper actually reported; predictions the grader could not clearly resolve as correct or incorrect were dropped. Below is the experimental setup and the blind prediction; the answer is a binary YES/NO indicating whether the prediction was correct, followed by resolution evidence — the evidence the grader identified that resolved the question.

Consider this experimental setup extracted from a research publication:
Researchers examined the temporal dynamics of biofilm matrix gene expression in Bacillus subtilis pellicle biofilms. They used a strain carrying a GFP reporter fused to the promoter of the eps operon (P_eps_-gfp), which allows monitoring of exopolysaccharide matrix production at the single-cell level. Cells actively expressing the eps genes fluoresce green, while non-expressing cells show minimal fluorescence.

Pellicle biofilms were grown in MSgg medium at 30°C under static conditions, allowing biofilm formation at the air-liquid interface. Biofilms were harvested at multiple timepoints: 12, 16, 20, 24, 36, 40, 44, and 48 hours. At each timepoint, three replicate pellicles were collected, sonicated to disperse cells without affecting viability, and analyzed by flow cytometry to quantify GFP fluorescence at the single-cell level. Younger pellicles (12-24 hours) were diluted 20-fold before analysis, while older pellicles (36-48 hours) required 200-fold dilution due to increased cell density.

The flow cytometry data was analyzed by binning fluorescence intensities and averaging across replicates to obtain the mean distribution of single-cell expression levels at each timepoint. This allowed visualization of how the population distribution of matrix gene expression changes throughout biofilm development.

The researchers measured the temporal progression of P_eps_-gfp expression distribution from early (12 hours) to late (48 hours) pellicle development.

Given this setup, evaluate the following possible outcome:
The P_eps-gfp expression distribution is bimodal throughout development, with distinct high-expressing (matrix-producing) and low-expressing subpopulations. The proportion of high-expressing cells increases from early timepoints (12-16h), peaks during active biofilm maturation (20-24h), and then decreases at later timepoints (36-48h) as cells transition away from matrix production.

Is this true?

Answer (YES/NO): NO